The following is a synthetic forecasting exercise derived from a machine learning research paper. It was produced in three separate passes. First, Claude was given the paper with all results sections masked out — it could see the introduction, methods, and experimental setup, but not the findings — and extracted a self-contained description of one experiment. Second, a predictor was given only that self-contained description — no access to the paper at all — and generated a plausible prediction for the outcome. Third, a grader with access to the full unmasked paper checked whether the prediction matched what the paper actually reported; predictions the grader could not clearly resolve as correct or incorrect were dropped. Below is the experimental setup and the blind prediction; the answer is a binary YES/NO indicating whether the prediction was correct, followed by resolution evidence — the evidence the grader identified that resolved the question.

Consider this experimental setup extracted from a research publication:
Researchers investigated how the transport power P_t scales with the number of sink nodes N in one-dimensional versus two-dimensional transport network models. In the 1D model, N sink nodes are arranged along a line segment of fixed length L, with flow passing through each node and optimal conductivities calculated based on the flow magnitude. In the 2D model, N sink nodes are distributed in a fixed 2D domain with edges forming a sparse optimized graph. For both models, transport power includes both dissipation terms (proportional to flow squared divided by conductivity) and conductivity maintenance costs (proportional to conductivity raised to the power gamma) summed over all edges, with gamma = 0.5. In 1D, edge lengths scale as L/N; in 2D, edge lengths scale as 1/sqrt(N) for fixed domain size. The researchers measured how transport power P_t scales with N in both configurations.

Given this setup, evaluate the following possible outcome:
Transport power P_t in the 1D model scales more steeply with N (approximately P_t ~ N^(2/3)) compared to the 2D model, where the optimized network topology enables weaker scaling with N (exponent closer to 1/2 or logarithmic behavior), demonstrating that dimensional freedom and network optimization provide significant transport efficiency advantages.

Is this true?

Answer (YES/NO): NO